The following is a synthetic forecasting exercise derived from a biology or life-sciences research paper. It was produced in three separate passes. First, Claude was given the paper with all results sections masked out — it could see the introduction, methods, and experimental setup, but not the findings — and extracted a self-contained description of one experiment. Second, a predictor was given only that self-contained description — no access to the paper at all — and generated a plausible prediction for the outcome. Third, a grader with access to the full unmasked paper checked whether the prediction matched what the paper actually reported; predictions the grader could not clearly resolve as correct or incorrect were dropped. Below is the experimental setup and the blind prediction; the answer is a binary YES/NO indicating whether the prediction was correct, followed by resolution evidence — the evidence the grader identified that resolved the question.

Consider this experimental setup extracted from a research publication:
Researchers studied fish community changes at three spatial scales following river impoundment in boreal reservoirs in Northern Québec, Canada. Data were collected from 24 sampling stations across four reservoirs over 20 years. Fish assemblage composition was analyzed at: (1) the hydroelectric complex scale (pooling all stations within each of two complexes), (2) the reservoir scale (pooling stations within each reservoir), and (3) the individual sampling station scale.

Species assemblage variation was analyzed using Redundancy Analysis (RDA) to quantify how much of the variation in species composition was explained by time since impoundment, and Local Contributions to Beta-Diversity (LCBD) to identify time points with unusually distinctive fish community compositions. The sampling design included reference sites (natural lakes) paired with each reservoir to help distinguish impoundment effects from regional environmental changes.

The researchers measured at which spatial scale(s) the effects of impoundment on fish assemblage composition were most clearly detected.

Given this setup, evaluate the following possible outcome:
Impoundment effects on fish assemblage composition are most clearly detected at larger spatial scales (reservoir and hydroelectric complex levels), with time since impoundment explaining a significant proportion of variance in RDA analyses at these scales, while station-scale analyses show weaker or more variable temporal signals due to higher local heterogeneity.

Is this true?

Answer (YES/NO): NO